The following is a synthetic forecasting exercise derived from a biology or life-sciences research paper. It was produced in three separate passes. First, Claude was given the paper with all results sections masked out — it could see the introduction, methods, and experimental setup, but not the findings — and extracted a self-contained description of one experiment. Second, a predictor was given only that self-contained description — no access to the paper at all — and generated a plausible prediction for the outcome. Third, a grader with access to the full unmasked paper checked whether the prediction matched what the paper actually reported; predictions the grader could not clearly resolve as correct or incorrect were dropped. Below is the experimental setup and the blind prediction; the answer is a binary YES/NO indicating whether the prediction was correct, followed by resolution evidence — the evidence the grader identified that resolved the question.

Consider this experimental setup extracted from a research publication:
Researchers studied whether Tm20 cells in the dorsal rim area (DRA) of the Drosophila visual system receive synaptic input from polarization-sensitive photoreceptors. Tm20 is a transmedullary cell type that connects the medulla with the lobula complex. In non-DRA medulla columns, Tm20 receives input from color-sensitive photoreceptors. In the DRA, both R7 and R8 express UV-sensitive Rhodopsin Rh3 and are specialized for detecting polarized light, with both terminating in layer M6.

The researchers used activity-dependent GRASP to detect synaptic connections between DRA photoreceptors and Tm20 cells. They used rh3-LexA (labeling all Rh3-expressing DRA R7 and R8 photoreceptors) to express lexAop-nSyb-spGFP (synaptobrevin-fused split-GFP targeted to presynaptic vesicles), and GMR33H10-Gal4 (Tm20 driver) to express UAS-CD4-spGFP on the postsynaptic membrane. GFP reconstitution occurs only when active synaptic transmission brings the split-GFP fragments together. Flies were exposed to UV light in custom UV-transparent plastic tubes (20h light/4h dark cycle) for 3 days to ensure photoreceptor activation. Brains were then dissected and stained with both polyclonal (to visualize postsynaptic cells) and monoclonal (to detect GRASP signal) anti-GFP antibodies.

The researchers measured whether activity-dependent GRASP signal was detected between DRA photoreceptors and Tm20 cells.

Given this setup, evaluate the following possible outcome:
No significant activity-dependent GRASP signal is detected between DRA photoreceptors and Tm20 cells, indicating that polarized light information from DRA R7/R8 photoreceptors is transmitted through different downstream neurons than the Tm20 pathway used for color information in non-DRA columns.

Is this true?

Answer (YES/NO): YES